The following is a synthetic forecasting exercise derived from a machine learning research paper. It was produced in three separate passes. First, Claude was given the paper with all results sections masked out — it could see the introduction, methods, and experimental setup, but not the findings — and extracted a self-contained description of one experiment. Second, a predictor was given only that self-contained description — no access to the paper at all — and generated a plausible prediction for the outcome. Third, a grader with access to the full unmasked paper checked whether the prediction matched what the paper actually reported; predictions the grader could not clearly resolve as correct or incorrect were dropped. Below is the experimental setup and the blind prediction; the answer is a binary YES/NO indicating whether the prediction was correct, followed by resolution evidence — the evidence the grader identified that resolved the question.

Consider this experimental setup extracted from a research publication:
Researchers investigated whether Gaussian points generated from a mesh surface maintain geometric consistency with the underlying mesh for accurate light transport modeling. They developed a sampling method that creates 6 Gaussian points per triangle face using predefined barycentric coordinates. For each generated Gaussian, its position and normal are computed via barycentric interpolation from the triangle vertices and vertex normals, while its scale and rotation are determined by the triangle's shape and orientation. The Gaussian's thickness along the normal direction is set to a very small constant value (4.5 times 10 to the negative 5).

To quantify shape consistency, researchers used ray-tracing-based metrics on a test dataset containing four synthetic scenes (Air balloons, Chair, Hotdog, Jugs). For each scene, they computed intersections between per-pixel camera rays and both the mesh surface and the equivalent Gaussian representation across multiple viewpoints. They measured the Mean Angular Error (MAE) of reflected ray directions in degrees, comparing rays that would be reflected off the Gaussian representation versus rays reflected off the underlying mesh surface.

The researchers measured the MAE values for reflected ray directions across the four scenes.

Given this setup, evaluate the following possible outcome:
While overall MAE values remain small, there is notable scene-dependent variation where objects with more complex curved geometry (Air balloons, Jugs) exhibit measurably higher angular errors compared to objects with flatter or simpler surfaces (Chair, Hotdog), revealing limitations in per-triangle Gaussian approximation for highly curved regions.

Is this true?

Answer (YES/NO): NO